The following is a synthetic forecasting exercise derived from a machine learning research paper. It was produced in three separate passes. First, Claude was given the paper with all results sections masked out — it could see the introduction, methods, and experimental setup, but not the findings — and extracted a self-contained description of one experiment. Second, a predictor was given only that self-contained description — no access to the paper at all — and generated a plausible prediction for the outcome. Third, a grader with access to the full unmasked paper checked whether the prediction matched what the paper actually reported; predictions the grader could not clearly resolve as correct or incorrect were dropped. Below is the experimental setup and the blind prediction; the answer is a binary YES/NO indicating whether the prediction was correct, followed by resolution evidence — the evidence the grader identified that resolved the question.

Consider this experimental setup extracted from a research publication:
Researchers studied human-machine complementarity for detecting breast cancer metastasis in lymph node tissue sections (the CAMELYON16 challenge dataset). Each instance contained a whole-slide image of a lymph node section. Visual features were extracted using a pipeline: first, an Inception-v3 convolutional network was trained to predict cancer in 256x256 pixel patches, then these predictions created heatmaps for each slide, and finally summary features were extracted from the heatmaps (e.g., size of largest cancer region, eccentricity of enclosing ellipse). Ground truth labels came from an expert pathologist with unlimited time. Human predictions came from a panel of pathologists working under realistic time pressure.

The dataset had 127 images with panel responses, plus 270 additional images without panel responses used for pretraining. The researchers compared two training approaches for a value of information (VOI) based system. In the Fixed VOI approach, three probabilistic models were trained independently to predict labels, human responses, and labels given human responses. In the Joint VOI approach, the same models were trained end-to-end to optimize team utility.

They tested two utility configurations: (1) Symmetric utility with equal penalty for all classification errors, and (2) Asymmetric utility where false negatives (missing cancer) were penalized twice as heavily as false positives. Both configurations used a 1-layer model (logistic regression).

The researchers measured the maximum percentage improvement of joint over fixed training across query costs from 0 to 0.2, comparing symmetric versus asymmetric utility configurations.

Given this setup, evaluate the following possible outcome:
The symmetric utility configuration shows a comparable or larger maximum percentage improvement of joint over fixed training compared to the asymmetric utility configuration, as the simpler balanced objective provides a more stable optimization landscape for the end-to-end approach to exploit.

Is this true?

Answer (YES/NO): NO